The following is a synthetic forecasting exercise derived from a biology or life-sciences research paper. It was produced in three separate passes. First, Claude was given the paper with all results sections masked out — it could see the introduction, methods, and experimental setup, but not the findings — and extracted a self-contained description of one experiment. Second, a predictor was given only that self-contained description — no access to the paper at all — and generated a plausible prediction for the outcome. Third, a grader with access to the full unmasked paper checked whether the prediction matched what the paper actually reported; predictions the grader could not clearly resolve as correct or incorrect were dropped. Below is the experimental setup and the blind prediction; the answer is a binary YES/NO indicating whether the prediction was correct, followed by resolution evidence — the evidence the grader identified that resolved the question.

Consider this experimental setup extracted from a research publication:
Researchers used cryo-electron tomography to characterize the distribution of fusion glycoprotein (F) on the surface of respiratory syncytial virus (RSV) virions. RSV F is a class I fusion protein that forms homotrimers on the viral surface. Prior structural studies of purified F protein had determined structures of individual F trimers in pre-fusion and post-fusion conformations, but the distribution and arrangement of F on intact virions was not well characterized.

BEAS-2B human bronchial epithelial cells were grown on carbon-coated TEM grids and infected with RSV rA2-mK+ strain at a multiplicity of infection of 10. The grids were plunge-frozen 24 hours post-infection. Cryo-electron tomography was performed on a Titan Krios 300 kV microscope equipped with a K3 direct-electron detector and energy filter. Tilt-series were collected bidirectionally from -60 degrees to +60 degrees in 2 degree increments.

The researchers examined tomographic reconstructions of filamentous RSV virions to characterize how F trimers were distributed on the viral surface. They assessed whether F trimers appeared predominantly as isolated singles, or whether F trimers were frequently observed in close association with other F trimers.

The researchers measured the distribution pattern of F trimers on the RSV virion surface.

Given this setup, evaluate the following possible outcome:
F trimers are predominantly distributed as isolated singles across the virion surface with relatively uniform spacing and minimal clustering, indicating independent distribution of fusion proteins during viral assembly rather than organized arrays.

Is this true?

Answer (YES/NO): NO